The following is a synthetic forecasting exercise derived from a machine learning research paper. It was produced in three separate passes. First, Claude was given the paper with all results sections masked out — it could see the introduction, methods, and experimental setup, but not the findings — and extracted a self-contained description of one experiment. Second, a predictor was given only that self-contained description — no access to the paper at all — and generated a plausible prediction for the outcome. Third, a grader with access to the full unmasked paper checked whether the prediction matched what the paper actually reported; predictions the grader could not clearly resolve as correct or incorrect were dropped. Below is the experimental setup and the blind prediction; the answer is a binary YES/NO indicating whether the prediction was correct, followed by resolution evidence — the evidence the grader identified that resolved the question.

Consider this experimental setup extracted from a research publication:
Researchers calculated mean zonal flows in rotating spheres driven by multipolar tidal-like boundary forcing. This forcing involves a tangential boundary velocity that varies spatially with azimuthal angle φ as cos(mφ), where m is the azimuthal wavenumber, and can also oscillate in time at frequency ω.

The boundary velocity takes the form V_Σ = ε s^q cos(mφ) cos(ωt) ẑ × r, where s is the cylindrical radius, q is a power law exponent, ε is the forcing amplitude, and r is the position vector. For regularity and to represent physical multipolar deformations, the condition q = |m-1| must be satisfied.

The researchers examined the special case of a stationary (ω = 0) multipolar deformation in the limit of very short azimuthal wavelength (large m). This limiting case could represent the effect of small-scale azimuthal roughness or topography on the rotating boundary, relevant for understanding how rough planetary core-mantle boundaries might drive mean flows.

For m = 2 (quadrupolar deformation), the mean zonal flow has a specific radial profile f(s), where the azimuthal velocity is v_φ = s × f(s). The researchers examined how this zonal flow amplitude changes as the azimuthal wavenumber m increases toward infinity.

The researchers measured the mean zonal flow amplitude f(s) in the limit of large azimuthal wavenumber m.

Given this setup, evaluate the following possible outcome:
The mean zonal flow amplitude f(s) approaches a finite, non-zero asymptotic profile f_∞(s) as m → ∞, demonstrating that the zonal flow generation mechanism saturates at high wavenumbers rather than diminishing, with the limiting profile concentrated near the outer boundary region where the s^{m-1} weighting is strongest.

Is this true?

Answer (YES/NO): NO